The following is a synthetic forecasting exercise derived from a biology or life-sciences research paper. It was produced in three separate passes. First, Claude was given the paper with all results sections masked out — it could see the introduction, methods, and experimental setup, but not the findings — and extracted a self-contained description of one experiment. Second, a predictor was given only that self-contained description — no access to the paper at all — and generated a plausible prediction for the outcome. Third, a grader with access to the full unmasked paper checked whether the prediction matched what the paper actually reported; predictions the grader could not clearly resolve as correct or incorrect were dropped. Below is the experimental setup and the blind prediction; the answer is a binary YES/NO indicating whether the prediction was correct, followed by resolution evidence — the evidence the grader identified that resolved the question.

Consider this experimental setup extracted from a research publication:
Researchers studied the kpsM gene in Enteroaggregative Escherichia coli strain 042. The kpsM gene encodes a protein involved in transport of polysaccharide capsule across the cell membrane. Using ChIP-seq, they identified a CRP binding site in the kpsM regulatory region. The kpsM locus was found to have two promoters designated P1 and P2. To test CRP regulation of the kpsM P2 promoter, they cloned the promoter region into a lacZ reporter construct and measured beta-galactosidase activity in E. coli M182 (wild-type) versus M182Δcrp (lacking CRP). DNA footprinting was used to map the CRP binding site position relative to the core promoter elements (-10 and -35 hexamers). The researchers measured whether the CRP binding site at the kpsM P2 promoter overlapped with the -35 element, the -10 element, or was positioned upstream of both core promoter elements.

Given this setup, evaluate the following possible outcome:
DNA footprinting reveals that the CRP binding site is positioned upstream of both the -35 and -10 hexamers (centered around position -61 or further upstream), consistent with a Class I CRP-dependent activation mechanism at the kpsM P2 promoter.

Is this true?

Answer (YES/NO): NO